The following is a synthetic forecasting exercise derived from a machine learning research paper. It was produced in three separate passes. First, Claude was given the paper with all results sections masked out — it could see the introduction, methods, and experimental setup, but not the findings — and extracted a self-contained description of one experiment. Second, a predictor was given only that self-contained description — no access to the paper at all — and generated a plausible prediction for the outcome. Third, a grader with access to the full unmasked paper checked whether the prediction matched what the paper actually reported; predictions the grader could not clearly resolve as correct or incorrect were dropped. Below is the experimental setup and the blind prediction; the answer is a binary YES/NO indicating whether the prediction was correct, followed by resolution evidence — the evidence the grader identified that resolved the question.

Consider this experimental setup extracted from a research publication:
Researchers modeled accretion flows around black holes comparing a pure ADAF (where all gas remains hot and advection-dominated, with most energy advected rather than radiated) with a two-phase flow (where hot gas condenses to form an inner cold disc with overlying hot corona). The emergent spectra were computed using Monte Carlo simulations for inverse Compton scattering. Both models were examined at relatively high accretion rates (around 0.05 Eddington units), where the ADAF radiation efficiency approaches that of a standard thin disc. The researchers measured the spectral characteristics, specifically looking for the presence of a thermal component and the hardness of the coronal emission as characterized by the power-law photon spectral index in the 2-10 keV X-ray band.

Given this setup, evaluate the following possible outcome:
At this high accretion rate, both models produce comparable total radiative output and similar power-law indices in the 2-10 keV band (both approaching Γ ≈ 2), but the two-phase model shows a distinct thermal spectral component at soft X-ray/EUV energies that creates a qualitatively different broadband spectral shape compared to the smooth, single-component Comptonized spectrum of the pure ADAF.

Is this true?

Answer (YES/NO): NO